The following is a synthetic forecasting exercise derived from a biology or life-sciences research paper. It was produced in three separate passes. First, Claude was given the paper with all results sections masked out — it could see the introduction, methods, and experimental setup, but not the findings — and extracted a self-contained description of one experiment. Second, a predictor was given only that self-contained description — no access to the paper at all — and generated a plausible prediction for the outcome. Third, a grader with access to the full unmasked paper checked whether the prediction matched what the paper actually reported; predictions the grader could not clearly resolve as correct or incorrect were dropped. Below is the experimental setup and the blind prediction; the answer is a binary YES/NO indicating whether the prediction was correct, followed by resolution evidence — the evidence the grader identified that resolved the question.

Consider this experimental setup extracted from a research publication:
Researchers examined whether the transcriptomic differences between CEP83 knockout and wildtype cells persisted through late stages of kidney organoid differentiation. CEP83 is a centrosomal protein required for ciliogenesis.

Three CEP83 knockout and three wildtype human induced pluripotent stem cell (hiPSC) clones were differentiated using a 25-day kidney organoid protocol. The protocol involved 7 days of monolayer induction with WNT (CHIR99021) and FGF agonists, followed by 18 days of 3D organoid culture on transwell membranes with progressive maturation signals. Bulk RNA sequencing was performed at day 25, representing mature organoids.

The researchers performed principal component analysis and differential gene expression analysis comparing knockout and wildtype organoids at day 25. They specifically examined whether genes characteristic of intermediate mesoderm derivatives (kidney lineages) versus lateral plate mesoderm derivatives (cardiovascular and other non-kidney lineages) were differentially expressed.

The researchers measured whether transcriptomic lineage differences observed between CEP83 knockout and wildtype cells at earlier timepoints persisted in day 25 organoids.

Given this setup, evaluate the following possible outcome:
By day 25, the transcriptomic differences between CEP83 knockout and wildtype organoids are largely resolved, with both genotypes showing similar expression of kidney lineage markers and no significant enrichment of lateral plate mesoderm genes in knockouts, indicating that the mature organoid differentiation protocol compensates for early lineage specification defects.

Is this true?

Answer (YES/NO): NO